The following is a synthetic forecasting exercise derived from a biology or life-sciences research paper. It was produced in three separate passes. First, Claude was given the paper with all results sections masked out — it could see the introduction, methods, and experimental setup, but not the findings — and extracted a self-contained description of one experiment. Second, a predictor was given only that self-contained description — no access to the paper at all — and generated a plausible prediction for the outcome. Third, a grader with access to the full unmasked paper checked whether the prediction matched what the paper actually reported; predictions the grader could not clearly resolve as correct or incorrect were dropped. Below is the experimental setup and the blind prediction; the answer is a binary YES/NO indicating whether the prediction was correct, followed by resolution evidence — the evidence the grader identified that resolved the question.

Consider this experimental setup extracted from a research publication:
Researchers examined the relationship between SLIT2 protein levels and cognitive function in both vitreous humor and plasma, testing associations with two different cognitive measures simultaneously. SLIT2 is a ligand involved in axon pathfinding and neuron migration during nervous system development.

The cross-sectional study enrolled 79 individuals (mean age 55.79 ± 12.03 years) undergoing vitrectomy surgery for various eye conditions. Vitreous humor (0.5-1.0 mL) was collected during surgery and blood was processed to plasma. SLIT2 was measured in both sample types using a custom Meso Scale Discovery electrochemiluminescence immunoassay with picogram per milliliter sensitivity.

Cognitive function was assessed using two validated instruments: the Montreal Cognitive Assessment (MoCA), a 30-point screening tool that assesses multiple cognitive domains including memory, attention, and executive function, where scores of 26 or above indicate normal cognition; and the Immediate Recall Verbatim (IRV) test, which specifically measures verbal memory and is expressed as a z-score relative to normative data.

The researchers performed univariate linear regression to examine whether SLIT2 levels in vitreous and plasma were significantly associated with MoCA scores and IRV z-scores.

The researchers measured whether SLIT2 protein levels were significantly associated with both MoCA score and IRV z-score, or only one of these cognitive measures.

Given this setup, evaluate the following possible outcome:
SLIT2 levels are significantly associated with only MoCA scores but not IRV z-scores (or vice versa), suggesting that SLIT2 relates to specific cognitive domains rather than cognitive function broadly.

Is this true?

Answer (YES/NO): NO